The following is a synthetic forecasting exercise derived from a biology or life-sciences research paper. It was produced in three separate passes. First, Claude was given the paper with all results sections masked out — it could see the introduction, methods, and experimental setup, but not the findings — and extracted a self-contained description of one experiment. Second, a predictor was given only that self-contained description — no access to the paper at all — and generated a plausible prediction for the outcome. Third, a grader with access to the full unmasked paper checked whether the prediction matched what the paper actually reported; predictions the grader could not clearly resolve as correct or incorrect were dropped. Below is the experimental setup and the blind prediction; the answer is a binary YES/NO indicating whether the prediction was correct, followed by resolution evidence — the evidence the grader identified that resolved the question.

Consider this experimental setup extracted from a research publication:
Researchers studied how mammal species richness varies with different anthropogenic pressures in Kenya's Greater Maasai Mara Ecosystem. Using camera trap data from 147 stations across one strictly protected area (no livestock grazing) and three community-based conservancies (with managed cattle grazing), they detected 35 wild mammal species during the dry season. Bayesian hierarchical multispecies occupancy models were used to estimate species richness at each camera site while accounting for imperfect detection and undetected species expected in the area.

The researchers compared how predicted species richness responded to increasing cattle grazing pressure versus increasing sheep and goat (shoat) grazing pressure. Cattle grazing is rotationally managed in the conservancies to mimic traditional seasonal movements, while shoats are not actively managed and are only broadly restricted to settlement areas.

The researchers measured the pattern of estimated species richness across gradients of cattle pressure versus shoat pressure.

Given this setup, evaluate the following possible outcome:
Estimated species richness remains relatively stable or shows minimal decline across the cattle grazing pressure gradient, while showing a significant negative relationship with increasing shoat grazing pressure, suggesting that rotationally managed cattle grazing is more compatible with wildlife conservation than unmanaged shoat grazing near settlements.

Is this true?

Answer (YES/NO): NO